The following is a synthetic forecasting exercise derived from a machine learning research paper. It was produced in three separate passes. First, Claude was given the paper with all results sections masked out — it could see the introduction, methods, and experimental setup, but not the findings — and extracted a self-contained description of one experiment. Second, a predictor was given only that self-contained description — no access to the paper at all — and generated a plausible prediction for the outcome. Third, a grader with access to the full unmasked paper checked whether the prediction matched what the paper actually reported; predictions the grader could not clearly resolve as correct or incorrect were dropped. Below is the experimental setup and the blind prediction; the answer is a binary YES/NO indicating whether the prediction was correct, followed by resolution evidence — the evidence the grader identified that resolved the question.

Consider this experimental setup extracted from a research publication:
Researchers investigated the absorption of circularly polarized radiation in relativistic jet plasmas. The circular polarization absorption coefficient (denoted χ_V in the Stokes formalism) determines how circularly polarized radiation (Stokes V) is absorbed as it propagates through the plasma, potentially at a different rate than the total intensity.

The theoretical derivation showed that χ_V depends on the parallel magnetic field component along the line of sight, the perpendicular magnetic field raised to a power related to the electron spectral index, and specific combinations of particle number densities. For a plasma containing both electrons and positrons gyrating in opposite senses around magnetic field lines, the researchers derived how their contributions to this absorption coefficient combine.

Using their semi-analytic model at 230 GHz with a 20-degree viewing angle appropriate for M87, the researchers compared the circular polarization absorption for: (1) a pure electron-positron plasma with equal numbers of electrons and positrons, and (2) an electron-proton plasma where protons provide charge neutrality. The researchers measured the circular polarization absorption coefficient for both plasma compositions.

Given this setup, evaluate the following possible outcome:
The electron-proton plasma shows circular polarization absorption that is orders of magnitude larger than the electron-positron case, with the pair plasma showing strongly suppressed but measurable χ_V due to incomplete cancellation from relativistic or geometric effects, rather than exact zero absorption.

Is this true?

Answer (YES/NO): NO